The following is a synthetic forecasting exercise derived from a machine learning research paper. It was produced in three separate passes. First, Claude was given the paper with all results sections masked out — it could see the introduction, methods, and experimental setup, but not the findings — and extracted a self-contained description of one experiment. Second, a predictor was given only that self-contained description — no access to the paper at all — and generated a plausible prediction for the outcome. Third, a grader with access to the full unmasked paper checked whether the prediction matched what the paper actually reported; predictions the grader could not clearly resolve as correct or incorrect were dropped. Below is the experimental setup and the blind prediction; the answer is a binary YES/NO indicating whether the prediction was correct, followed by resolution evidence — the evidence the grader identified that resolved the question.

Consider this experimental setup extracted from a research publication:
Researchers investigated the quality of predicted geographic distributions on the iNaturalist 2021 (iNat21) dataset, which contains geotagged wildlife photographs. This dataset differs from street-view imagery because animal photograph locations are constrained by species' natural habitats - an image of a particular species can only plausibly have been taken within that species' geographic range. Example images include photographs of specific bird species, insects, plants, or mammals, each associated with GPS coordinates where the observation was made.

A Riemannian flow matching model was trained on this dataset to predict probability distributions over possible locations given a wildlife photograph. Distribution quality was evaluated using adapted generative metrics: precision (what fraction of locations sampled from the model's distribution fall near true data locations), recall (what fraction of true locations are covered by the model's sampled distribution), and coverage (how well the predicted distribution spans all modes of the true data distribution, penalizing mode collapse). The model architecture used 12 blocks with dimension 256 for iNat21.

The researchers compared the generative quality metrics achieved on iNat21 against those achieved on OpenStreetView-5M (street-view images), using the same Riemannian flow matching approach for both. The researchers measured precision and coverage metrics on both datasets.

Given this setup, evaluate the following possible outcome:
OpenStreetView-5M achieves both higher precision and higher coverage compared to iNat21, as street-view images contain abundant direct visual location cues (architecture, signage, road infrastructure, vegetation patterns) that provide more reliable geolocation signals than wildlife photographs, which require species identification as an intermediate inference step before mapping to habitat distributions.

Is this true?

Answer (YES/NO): NO